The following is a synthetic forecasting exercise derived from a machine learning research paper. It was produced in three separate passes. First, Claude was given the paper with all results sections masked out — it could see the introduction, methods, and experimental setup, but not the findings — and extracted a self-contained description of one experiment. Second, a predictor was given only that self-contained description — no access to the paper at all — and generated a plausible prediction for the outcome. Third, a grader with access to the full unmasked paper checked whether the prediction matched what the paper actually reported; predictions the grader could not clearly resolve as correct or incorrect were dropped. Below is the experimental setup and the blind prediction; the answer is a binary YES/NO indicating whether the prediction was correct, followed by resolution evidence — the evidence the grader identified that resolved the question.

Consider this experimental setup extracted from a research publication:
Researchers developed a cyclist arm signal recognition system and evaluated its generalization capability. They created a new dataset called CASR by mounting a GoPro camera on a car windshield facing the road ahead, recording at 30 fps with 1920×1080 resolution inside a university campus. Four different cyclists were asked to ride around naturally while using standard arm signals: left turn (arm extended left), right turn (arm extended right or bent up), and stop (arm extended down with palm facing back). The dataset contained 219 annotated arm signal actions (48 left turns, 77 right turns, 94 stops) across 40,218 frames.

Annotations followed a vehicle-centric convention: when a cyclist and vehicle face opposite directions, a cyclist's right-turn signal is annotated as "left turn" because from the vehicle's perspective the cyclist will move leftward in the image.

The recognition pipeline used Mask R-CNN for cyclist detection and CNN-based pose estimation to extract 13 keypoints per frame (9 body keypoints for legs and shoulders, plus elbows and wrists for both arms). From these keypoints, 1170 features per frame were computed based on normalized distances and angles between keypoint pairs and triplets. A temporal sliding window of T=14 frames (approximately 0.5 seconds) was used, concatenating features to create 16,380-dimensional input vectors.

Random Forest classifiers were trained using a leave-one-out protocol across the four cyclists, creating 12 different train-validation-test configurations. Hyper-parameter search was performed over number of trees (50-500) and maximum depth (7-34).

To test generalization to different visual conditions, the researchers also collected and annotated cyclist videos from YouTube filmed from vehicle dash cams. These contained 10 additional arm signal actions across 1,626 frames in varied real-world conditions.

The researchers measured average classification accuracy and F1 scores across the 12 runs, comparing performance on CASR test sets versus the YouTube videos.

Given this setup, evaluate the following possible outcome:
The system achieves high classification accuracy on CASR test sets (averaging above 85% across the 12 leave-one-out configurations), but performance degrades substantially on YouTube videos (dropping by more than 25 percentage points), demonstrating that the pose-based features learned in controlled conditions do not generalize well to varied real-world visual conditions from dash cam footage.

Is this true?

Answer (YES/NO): NO